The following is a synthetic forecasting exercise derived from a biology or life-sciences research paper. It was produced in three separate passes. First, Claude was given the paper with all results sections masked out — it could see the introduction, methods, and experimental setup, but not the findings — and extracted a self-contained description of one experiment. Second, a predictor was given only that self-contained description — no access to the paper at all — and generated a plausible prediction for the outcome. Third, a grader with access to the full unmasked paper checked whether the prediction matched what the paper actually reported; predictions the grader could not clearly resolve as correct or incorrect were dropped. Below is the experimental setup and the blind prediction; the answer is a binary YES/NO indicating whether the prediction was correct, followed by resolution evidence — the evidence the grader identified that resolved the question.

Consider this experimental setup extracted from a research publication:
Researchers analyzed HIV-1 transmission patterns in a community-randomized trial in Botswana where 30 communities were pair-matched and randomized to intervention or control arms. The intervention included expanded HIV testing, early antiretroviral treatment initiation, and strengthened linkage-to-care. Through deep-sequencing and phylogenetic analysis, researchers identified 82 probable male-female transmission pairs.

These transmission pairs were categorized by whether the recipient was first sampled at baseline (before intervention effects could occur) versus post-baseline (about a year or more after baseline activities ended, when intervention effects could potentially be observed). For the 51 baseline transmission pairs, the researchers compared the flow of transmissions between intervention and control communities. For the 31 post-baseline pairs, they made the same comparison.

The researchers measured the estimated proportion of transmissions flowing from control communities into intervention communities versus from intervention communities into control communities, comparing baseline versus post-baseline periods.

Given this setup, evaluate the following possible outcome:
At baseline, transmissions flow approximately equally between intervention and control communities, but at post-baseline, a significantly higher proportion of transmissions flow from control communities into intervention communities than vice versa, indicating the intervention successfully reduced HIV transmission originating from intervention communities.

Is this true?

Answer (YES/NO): YES